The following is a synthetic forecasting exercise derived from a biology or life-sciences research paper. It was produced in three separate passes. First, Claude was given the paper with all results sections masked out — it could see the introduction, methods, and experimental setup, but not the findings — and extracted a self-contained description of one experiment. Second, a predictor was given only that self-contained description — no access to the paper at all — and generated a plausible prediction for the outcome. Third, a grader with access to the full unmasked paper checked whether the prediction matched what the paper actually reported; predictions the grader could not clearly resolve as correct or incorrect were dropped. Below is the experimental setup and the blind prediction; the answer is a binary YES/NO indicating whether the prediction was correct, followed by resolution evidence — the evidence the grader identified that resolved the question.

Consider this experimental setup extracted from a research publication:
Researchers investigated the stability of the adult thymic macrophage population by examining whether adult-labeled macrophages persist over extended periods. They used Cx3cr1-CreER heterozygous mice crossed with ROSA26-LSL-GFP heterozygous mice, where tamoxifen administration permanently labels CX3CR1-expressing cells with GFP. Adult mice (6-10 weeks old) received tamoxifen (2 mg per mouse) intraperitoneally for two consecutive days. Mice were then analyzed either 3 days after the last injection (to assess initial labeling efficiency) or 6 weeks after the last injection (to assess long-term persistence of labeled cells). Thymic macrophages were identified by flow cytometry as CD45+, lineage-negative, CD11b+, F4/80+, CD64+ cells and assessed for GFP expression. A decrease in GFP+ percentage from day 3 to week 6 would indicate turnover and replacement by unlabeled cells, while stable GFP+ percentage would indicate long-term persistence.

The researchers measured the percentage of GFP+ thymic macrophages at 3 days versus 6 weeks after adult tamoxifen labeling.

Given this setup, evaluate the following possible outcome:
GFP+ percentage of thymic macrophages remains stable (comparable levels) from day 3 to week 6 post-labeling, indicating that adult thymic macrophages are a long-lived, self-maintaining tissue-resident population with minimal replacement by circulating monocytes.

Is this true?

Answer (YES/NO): NO